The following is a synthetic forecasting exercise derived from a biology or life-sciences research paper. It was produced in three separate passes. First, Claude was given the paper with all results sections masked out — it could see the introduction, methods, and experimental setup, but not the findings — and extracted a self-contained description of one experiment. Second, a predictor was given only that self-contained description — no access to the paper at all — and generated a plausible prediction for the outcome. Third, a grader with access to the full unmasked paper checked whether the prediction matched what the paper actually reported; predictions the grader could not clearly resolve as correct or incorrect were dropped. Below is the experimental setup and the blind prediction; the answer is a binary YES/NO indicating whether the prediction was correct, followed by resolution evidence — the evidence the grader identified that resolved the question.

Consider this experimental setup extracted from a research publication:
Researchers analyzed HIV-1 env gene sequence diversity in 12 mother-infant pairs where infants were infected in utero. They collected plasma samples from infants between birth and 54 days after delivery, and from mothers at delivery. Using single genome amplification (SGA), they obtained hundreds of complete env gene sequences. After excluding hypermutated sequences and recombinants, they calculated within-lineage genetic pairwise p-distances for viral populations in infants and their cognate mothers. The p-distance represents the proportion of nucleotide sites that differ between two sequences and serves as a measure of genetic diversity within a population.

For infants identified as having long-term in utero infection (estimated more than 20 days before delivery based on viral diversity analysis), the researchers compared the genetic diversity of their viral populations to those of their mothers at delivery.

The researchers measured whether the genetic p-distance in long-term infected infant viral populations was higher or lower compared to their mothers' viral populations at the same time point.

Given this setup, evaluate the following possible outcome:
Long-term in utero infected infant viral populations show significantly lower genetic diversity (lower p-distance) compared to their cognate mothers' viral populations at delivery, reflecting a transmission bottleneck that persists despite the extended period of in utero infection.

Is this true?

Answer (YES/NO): YES